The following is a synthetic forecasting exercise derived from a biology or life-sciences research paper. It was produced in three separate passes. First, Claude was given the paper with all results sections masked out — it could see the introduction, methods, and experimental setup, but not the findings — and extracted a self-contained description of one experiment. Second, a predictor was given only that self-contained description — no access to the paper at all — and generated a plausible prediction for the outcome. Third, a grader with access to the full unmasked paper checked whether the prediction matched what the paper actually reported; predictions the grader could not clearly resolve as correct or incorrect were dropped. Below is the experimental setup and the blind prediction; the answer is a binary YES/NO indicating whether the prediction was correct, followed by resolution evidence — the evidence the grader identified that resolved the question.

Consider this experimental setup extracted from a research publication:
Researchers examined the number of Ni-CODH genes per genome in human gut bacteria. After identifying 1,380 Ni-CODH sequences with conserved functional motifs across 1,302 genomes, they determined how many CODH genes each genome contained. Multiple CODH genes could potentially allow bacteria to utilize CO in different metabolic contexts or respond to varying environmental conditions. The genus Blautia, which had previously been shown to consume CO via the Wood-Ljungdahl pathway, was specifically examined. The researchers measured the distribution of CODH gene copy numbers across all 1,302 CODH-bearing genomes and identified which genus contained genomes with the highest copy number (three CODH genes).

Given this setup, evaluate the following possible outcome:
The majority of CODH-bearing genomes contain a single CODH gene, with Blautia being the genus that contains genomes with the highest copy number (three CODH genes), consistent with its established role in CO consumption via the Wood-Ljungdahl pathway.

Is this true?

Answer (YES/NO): YES